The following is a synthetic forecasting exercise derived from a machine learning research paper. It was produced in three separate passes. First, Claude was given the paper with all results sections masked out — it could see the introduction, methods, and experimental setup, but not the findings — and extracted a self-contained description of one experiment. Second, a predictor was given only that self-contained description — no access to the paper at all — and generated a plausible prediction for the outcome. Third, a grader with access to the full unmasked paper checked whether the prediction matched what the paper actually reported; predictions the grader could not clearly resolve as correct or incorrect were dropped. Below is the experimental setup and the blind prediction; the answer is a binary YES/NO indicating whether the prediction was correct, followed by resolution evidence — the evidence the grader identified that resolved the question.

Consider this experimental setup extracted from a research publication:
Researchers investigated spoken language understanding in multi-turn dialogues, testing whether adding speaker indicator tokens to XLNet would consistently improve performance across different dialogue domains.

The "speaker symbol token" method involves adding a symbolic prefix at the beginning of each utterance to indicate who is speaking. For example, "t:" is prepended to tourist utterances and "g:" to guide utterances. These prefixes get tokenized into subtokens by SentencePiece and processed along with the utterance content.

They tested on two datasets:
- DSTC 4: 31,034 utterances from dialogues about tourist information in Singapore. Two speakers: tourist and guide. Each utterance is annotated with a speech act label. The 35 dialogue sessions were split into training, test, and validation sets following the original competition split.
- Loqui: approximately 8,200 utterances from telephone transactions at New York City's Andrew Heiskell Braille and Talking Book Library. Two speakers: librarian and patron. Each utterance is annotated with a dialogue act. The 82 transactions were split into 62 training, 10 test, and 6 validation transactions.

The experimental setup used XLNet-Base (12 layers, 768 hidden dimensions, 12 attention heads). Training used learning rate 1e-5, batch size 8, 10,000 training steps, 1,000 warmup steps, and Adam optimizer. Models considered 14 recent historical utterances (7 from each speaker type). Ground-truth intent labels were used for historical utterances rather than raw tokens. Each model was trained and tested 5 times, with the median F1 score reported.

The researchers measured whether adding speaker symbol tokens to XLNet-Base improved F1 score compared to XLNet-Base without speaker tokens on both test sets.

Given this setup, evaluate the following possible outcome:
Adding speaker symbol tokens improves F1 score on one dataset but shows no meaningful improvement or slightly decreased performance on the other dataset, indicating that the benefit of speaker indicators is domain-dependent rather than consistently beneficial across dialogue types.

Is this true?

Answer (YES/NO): YES